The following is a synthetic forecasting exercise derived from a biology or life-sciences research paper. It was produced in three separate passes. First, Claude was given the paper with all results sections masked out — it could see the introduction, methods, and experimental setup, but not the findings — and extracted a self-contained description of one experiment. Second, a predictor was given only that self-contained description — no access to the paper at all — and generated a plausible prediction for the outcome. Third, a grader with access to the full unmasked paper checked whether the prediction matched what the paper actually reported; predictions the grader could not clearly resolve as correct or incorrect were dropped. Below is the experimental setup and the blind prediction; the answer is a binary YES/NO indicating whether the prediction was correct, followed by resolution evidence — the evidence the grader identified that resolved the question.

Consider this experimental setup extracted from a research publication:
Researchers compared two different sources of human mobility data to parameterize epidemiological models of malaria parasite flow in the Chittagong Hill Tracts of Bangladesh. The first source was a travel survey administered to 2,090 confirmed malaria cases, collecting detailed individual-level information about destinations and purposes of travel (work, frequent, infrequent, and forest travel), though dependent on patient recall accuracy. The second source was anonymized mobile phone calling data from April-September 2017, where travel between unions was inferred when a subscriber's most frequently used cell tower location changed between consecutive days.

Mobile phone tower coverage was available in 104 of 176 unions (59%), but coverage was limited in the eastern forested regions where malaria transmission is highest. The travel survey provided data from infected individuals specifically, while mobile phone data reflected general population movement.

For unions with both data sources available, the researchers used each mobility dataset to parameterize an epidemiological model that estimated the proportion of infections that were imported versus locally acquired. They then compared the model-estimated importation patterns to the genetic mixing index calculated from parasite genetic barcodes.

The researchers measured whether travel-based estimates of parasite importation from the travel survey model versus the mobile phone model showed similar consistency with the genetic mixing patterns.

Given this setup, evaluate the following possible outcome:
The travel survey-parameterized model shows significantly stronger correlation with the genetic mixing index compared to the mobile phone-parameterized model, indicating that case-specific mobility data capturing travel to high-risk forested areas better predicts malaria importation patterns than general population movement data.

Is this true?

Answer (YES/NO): NO